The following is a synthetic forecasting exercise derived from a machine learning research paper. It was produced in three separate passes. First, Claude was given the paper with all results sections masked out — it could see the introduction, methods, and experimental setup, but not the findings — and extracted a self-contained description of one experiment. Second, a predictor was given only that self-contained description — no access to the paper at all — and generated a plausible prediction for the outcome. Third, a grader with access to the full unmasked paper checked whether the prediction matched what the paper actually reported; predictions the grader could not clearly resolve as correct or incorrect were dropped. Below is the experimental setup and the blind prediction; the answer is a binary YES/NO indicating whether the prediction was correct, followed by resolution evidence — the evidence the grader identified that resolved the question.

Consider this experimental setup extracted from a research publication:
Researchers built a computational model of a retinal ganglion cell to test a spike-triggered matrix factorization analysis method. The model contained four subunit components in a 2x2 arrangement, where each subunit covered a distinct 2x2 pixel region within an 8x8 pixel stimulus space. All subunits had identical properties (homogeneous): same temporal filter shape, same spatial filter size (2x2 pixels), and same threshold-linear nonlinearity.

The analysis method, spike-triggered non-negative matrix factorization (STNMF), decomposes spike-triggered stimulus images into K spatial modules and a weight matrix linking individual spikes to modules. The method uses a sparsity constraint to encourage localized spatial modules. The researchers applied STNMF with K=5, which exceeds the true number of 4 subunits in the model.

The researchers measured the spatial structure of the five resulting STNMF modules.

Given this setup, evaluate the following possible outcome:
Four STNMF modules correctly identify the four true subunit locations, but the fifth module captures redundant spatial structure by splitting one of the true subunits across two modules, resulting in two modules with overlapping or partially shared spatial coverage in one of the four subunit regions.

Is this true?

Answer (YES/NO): NO